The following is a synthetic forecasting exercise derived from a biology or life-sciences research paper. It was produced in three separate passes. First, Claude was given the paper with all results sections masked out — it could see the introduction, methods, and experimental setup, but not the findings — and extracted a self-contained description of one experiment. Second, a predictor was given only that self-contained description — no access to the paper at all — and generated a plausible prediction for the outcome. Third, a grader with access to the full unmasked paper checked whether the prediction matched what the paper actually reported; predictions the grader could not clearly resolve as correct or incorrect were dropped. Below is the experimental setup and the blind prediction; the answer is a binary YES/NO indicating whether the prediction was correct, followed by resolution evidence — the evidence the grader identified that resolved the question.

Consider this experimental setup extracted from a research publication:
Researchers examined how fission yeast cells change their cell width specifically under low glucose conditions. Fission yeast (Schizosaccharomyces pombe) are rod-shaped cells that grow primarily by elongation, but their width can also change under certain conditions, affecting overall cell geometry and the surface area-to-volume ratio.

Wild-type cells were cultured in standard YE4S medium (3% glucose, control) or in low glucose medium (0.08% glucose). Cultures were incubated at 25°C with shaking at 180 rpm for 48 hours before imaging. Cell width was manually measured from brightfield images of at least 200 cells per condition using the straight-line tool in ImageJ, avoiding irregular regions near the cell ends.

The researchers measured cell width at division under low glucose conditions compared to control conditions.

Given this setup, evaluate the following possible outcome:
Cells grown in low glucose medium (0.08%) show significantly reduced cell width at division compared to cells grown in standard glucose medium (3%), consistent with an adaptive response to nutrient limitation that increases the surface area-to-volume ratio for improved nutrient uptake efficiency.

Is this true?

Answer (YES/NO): YES